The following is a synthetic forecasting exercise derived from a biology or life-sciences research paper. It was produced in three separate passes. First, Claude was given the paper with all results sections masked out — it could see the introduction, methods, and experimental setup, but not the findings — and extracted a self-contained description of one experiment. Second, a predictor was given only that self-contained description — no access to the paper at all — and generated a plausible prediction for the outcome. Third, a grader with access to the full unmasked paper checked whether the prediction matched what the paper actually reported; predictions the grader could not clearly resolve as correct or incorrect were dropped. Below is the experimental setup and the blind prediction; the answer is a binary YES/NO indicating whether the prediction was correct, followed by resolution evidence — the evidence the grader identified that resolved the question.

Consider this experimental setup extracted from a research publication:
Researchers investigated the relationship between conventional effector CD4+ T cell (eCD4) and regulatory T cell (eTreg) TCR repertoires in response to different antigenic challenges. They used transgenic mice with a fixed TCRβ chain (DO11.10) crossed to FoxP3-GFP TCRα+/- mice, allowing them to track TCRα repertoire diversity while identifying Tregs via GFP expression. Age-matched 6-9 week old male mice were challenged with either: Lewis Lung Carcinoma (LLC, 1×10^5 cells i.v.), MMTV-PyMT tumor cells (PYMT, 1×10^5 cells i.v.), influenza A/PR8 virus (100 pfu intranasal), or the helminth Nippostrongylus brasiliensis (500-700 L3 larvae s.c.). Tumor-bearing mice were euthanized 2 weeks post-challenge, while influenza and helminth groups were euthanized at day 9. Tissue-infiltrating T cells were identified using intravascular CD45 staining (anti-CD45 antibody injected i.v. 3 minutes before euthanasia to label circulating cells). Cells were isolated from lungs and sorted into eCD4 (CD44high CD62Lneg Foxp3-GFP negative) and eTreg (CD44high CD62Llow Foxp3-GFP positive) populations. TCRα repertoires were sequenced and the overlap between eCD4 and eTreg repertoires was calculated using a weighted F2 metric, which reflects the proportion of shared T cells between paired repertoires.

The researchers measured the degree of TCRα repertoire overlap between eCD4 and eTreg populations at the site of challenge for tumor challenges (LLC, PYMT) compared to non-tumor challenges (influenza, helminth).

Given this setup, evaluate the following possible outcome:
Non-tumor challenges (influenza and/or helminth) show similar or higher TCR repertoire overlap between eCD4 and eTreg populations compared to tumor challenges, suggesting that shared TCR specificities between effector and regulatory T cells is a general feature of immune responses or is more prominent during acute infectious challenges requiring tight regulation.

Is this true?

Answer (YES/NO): NO